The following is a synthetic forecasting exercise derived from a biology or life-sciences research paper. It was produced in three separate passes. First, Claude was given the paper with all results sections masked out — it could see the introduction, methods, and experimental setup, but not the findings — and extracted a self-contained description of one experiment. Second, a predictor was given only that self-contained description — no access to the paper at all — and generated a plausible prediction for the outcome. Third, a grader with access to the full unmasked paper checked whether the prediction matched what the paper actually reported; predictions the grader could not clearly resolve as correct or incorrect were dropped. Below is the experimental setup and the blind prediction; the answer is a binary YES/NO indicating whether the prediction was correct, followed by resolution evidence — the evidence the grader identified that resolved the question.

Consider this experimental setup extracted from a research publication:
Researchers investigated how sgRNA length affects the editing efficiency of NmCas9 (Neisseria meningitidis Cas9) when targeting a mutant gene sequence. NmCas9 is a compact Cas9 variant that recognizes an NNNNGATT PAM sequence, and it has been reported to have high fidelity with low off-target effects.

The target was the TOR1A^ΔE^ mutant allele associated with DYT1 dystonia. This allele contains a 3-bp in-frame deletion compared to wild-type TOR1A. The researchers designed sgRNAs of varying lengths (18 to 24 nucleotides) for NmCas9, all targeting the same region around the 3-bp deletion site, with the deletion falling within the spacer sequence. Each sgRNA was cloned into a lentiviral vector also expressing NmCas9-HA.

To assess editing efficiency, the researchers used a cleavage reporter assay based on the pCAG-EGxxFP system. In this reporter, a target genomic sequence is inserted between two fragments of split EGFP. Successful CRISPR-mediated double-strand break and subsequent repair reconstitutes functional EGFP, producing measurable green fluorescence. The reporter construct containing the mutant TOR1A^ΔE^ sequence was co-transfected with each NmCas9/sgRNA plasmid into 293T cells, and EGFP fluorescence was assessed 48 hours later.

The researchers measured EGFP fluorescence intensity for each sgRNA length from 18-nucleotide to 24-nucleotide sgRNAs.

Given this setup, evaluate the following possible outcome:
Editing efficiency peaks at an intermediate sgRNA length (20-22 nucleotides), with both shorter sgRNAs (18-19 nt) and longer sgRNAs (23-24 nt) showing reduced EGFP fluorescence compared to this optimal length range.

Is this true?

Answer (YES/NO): NO